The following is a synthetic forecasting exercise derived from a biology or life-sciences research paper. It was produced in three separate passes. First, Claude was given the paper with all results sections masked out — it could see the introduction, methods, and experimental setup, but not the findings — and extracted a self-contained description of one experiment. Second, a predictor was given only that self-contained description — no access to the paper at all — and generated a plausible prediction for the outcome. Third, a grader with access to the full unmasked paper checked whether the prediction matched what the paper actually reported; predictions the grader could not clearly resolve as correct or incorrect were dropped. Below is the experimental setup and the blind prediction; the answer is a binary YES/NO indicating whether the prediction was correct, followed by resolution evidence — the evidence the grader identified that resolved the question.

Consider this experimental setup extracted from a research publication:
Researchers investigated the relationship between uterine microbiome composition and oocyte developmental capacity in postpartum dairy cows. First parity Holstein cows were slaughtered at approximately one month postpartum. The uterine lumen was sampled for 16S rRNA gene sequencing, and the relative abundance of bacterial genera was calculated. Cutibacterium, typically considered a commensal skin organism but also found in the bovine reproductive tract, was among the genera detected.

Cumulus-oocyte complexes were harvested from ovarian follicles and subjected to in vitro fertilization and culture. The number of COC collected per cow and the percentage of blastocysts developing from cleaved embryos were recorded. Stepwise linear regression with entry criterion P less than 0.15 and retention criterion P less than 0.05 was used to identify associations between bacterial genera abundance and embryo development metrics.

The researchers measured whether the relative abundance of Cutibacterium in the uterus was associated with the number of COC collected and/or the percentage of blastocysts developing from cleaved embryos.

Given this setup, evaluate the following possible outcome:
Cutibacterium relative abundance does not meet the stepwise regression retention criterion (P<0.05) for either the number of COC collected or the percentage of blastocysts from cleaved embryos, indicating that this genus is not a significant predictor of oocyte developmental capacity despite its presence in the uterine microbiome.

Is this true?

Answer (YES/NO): NO